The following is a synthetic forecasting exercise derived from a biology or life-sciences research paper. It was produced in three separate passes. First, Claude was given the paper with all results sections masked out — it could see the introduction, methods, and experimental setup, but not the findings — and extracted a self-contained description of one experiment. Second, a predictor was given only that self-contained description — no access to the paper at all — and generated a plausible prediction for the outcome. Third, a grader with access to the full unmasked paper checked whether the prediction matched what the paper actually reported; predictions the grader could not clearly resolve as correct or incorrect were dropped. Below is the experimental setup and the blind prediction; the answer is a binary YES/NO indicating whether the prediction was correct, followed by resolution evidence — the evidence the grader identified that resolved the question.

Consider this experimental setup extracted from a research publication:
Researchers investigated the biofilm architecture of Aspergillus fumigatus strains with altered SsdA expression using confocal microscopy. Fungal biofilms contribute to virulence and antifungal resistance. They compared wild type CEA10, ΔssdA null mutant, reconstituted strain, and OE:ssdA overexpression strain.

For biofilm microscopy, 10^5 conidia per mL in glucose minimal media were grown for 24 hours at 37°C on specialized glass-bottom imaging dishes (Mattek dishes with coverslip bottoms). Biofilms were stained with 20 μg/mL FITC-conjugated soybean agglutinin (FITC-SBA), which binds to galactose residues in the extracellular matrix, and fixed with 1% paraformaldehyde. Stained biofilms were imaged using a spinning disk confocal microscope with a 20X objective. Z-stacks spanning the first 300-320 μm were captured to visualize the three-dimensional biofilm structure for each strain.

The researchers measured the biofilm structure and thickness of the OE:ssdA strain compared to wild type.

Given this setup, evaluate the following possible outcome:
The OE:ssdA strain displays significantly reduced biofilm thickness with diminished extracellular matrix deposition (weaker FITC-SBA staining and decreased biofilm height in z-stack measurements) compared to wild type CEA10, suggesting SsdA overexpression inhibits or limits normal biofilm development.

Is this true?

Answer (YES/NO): NO